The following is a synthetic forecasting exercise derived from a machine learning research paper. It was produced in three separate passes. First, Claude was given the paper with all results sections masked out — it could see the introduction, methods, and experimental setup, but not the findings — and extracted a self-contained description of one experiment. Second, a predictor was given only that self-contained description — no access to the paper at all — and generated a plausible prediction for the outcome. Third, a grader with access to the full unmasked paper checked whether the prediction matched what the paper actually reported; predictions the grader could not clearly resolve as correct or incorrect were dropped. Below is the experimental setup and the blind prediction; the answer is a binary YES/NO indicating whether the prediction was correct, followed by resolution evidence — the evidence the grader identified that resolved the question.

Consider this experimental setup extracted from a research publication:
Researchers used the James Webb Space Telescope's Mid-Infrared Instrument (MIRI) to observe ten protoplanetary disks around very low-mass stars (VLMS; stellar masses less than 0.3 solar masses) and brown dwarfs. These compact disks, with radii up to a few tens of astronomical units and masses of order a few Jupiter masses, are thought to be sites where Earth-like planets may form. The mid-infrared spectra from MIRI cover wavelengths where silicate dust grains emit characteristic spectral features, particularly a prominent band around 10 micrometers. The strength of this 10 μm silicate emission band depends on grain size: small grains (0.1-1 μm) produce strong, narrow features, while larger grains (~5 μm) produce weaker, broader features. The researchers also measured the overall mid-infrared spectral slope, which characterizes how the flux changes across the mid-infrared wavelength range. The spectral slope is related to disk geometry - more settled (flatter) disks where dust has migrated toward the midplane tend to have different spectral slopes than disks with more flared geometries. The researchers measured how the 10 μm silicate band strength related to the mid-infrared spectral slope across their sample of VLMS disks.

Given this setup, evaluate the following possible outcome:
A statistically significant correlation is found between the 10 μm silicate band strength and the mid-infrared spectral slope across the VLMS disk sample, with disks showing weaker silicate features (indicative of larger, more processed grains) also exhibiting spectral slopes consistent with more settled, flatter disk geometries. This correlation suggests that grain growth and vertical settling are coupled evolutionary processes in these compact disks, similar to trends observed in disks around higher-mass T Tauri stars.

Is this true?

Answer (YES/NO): NO